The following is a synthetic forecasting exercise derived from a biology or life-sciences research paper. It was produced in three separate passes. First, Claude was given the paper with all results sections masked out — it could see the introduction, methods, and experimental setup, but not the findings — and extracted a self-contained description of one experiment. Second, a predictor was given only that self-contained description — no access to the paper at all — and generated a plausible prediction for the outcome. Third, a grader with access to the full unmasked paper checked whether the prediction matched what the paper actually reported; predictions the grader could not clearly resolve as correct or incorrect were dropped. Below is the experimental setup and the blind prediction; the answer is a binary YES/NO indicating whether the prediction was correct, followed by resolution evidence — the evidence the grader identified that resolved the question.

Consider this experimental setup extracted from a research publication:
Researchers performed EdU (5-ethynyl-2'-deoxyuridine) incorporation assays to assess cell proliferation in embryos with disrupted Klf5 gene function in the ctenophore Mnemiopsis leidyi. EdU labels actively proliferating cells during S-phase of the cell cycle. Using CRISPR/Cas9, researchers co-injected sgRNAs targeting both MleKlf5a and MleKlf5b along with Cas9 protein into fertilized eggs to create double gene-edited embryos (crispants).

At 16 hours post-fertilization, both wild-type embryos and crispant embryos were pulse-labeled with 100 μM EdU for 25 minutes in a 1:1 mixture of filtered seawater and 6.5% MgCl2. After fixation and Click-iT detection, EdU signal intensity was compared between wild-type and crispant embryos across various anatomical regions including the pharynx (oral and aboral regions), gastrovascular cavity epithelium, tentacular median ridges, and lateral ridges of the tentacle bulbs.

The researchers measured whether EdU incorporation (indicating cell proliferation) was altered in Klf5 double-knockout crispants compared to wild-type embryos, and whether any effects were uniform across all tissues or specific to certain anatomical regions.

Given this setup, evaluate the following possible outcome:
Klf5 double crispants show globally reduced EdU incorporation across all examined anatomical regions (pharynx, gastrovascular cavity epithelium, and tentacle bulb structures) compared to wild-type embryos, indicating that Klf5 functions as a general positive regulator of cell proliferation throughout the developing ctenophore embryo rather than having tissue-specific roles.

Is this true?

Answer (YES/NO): NO